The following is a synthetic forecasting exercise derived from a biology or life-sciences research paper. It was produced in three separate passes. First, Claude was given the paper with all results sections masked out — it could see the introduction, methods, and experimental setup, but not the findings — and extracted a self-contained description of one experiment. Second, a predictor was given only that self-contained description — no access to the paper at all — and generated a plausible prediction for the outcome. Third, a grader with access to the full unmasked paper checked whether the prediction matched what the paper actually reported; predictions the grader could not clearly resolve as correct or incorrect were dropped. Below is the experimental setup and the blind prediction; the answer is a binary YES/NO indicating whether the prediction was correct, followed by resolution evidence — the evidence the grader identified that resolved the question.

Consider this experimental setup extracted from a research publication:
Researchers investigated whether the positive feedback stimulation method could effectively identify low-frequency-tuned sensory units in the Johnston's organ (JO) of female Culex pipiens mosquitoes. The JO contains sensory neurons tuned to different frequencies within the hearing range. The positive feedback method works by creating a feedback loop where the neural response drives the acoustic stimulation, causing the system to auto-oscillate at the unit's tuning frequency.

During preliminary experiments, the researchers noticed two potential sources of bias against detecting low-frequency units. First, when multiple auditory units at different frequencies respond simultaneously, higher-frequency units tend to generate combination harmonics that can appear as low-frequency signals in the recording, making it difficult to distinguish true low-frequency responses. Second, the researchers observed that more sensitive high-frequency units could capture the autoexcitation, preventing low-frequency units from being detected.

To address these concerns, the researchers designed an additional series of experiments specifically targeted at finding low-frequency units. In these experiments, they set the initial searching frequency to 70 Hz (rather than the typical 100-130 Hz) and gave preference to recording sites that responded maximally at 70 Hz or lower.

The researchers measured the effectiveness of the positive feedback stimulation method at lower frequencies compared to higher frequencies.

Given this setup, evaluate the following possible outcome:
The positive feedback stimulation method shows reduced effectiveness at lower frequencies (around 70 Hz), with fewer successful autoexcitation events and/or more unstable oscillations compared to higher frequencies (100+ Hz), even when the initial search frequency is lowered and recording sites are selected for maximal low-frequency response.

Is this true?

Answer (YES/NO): NO